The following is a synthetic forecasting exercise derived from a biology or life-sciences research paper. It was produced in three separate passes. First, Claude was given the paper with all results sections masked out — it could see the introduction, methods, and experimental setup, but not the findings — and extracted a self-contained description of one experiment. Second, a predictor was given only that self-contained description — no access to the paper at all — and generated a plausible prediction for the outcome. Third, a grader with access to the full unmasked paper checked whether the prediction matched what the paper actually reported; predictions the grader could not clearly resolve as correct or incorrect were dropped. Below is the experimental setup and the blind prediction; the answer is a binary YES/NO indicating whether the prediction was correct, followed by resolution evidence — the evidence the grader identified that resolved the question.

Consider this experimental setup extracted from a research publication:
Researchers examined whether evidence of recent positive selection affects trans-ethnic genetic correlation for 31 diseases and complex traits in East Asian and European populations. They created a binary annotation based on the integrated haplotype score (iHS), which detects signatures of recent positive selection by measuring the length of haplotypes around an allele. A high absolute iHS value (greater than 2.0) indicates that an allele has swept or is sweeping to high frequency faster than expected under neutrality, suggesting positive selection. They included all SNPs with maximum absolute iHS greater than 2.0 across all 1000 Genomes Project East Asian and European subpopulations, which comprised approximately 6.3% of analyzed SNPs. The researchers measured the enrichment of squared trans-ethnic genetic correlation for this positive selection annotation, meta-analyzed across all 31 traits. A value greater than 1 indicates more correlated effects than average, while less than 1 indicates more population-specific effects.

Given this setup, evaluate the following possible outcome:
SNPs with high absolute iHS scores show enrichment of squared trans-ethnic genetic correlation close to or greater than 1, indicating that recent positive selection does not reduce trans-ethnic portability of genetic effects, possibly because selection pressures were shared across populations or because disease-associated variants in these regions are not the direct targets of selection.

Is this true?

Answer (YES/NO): NO